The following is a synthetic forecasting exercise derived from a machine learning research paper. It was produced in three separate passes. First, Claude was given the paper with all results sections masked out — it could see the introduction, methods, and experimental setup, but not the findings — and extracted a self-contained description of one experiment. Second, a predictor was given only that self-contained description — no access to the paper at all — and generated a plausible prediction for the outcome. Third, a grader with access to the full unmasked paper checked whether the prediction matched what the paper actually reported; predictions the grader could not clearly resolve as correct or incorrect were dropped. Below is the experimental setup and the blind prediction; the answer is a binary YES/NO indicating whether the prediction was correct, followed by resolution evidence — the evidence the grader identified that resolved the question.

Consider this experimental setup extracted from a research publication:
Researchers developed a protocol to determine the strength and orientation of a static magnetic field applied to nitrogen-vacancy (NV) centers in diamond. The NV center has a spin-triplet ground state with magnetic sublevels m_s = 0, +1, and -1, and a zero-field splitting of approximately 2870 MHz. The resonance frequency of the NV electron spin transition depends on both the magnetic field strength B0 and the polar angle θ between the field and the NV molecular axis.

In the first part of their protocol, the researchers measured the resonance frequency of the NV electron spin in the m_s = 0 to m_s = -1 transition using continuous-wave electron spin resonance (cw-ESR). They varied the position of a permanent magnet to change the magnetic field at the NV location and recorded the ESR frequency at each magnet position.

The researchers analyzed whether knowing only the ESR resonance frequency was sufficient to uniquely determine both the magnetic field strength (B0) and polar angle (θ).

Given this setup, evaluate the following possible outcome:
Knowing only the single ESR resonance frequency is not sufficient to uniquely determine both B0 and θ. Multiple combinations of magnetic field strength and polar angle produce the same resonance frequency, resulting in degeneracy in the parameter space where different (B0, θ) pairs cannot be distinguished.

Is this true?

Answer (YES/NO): YES